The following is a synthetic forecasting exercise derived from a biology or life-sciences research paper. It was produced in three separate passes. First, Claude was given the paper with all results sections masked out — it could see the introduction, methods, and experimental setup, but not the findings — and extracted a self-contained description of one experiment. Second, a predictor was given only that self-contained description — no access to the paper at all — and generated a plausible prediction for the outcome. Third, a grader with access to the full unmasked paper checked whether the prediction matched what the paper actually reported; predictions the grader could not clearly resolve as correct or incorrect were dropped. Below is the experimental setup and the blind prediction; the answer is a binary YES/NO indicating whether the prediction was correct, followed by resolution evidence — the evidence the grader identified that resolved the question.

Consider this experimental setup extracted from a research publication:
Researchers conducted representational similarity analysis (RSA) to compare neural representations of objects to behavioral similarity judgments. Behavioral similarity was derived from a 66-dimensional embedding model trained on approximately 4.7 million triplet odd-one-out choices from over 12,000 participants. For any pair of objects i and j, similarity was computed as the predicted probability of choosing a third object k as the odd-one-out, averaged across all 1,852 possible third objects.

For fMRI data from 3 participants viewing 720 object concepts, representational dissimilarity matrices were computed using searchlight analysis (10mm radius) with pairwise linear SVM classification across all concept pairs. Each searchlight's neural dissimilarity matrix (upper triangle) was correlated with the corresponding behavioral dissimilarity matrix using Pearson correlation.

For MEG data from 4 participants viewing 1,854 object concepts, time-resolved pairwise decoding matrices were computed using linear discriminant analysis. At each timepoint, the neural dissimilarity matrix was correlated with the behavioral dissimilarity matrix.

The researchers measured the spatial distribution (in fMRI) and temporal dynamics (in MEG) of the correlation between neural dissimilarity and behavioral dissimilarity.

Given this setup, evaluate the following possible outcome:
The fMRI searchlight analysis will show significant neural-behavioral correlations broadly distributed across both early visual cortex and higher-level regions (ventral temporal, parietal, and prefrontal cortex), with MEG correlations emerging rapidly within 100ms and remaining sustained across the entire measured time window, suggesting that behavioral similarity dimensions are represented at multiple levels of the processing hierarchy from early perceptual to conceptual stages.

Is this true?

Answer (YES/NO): NO